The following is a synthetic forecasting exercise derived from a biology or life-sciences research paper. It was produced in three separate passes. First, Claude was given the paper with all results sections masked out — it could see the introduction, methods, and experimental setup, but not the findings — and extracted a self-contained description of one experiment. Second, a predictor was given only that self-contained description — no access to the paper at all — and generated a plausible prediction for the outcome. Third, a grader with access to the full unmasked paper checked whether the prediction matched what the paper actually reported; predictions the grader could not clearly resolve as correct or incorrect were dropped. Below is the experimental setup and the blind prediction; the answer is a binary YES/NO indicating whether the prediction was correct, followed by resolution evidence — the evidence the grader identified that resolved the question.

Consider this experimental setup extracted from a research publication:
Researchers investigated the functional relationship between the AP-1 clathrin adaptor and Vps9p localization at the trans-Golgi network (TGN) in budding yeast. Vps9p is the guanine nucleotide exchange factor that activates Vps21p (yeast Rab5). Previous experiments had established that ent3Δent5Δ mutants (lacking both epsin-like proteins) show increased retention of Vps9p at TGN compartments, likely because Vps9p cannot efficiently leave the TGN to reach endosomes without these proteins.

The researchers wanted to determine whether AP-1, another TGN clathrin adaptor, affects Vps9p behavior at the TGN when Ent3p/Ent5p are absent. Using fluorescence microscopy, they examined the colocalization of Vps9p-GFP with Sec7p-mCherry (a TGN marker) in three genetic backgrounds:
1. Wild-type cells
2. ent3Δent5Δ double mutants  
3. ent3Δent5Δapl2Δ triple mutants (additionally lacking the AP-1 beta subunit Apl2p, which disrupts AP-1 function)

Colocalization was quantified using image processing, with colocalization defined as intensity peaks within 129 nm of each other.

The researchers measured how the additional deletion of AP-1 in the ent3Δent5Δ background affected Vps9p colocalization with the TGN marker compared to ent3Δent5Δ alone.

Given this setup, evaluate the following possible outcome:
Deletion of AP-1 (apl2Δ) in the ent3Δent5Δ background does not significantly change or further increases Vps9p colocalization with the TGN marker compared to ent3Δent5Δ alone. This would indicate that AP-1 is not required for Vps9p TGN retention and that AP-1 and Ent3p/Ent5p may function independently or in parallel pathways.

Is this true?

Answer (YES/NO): YES